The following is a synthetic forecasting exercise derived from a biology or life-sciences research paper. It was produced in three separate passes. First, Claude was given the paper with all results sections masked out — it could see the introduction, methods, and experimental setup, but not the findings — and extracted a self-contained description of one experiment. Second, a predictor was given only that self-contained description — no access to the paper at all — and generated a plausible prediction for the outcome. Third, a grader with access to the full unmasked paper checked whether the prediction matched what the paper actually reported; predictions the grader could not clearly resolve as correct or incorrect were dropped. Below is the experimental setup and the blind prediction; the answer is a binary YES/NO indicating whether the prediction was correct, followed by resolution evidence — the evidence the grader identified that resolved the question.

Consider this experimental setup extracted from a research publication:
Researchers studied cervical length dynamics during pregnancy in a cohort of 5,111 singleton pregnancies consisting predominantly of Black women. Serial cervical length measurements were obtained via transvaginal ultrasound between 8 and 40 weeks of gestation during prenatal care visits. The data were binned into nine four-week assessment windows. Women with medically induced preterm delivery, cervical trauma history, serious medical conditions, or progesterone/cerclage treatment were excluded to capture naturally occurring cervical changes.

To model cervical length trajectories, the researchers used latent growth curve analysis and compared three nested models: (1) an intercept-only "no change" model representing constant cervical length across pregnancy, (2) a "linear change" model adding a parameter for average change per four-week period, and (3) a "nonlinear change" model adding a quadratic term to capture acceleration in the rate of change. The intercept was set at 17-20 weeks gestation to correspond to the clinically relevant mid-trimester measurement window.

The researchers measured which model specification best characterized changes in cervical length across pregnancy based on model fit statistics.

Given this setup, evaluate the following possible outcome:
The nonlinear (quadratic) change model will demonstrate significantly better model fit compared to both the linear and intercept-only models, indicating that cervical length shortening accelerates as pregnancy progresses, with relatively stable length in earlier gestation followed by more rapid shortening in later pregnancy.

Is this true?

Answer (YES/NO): YES